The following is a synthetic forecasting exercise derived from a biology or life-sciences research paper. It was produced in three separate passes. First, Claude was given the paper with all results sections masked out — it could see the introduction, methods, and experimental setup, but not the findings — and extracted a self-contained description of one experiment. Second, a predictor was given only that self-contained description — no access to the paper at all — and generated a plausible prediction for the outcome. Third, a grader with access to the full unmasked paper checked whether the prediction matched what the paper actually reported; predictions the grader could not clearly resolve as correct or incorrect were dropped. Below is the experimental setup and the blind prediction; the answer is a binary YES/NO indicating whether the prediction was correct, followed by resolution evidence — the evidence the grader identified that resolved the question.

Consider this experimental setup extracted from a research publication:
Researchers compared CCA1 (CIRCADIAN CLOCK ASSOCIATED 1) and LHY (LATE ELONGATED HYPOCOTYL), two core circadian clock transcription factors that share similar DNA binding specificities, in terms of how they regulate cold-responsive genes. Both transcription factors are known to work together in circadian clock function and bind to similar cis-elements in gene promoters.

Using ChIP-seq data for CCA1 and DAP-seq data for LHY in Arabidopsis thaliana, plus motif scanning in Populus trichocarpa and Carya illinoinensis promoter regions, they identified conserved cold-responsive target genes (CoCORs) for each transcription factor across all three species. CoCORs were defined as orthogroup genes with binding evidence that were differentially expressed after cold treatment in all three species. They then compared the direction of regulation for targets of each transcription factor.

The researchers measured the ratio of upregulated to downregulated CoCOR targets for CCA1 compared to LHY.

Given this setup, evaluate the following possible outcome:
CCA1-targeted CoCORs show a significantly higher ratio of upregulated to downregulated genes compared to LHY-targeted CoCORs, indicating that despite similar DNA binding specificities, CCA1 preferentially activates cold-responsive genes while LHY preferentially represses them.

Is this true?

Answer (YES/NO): NO